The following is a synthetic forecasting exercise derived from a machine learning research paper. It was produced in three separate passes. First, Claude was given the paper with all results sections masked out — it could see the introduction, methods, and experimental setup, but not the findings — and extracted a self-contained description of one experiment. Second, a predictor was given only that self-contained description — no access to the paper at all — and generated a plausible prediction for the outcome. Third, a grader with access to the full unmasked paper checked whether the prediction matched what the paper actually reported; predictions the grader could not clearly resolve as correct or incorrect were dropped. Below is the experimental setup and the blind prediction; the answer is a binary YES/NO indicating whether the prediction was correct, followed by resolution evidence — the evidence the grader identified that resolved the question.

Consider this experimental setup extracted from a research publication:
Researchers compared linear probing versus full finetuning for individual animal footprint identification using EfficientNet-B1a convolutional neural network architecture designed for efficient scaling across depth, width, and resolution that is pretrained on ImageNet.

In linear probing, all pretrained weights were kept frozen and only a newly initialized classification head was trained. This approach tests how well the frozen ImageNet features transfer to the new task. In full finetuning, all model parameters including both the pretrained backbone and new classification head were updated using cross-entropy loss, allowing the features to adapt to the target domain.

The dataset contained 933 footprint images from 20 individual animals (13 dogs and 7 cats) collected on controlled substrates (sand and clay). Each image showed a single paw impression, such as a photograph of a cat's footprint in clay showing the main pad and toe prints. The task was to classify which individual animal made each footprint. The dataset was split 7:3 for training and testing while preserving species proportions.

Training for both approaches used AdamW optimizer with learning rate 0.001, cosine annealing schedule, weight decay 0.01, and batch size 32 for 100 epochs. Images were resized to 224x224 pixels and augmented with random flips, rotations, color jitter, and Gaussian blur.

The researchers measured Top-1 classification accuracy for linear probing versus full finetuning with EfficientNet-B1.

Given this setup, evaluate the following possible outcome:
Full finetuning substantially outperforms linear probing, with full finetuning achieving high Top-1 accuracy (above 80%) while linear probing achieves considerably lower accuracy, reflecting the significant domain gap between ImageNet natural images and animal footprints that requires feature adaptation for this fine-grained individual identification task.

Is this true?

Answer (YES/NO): YES